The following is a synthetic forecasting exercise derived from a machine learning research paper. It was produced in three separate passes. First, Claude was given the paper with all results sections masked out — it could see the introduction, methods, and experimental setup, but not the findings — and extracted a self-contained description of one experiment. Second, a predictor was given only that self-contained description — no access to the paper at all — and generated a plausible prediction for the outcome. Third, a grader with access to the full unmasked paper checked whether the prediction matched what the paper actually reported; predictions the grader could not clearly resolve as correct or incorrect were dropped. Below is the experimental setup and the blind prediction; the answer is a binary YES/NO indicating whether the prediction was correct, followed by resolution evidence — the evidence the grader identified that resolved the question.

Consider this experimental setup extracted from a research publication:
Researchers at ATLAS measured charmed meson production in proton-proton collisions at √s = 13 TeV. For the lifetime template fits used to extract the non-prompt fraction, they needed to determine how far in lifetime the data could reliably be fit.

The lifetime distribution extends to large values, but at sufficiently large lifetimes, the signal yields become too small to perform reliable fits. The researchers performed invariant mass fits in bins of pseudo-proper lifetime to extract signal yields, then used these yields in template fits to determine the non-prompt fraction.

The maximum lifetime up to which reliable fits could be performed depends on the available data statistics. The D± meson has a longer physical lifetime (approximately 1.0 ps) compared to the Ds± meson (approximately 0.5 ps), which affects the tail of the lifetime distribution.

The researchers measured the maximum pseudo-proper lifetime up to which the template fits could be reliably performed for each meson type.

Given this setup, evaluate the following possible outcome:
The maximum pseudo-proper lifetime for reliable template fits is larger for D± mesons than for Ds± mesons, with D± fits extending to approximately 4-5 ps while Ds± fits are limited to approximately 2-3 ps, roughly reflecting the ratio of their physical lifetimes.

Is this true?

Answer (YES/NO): NO